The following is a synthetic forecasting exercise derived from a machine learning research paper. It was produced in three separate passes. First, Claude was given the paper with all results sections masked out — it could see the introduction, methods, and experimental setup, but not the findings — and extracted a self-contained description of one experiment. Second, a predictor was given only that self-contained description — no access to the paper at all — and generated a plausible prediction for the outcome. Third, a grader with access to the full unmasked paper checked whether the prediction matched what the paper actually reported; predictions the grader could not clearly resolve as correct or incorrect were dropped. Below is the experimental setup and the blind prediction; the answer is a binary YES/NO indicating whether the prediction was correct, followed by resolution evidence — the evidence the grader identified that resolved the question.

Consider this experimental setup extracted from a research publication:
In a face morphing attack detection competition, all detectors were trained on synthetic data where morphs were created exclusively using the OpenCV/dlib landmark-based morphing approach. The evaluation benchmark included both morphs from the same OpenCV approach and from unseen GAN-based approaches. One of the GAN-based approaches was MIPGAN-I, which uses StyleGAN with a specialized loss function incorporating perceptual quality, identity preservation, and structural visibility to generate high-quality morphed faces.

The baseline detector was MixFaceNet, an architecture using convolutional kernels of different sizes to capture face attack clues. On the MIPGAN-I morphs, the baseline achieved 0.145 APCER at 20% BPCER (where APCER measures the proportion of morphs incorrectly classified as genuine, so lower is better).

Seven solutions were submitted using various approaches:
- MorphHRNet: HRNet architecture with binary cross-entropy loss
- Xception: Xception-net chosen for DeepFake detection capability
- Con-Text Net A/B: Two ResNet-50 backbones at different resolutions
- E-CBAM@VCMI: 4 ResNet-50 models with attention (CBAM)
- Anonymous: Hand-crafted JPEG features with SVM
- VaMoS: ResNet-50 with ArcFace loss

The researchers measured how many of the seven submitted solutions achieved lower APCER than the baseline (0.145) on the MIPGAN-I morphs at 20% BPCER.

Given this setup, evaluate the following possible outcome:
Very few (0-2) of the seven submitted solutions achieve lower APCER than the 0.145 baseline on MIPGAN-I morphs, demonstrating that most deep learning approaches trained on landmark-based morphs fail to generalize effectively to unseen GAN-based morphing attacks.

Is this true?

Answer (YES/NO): YES